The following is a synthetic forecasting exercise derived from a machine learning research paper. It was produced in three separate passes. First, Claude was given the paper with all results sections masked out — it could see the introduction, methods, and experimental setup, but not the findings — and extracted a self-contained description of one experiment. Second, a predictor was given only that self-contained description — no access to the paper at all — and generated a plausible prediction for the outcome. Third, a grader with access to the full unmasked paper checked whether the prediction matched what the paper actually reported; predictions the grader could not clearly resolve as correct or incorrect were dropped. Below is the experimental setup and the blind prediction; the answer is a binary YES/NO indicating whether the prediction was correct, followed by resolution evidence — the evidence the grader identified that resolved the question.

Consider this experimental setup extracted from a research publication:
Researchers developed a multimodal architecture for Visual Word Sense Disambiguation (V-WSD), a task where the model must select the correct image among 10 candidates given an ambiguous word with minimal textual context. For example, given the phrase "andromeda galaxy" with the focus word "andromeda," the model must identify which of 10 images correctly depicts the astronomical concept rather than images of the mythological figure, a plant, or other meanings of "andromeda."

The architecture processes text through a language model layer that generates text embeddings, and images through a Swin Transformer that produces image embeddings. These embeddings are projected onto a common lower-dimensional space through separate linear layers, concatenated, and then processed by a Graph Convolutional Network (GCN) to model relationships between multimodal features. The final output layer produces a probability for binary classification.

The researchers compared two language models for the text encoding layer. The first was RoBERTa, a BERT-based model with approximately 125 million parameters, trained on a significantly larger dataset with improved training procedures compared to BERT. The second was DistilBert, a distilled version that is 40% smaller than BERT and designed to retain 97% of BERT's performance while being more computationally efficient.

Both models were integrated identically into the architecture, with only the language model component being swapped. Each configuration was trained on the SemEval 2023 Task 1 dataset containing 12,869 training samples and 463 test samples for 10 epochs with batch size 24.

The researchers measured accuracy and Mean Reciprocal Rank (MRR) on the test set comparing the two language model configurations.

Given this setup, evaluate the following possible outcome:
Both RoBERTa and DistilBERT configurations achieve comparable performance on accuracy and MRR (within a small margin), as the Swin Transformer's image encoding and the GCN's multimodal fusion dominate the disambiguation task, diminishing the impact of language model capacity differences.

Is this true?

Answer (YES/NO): YES